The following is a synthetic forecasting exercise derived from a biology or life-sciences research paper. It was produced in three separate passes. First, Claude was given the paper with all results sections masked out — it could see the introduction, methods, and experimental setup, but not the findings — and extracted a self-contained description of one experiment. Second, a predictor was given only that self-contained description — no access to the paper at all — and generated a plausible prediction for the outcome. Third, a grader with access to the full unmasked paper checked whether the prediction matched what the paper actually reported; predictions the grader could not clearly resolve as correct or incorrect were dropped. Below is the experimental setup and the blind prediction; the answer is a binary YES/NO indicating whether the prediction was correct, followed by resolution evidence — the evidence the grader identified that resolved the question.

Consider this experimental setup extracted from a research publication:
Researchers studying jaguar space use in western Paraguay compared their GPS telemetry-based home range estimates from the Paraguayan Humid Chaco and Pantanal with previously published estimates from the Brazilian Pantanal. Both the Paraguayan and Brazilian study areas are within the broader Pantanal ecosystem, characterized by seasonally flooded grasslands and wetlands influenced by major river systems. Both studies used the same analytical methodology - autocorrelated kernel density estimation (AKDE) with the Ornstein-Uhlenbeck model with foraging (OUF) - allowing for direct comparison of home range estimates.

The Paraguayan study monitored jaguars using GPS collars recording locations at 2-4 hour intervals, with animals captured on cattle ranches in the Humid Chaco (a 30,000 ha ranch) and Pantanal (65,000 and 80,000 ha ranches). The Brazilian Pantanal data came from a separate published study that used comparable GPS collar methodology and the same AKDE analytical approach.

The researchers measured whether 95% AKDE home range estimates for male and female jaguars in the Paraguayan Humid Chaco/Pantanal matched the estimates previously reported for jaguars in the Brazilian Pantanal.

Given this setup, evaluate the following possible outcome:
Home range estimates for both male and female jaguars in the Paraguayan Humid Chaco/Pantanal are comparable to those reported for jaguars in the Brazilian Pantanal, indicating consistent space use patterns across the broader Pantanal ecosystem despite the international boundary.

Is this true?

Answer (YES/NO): NO